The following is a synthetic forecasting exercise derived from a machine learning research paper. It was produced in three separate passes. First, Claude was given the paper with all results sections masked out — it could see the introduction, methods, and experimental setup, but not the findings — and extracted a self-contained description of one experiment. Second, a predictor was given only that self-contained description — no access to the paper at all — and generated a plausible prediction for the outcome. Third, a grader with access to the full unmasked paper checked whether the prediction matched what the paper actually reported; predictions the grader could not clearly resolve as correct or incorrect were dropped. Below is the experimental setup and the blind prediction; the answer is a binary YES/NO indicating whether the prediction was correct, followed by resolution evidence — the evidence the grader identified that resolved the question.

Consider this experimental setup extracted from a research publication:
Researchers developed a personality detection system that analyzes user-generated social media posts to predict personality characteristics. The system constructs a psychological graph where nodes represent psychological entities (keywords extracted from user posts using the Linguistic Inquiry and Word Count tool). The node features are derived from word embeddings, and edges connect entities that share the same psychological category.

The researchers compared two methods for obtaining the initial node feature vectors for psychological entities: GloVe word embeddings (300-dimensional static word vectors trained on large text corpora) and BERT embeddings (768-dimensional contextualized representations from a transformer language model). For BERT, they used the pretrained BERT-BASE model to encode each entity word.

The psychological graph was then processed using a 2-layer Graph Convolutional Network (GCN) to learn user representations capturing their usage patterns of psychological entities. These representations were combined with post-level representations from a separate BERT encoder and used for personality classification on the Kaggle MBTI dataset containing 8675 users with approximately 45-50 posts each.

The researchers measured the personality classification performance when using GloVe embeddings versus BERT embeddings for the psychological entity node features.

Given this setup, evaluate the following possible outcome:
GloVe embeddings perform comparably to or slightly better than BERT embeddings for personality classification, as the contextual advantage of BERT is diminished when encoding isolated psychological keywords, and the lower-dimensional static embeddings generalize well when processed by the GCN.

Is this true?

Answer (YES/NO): NO